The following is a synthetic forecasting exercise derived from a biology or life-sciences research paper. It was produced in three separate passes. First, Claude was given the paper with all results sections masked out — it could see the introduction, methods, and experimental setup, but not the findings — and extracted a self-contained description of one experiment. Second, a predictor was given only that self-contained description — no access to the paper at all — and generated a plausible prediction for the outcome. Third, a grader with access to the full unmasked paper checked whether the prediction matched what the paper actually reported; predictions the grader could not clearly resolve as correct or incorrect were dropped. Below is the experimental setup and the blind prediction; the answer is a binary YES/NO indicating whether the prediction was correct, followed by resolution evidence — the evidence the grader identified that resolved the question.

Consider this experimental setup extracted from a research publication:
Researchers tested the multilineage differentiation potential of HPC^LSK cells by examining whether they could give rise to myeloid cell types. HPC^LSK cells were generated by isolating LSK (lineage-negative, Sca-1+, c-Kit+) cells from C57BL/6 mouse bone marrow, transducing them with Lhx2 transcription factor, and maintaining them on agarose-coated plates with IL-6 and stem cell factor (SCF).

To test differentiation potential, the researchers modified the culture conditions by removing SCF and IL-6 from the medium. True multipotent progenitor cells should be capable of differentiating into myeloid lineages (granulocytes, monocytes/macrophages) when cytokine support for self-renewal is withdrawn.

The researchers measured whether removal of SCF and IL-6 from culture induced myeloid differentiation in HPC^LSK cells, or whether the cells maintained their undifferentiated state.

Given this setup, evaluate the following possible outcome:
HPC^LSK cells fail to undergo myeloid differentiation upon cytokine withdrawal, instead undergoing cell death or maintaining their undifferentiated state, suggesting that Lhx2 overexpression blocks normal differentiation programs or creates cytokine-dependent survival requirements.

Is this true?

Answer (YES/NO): NO